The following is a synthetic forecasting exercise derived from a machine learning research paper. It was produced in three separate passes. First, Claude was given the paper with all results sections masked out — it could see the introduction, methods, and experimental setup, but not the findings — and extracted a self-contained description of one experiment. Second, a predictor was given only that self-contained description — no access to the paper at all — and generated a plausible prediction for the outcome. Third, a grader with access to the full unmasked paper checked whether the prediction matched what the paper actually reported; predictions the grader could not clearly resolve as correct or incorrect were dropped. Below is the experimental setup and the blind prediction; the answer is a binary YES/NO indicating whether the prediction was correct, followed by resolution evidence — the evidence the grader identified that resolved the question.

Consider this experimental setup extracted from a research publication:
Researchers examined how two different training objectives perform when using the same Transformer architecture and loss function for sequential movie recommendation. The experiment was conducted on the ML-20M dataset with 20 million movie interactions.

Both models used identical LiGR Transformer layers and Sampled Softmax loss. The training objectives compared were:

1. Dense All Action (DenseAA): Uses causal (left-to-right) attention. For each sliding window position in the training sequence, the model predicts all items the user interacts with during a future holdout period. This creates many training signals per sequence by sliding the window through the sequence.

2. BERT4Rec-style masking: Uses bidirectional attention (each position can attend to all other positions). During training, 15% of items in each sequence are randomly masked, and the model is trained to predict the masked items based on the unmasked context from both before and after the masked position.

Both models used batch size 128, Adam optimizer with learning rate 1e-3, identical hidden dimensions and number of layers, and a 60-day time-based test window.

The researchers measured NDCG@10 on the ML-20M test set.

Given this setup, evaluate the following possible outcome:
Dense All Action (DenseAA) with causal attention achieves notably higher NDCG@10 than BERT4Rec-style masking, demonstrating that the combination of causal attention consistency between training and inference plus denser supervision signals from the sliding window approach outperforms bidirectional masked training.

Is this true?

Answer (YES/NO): YES